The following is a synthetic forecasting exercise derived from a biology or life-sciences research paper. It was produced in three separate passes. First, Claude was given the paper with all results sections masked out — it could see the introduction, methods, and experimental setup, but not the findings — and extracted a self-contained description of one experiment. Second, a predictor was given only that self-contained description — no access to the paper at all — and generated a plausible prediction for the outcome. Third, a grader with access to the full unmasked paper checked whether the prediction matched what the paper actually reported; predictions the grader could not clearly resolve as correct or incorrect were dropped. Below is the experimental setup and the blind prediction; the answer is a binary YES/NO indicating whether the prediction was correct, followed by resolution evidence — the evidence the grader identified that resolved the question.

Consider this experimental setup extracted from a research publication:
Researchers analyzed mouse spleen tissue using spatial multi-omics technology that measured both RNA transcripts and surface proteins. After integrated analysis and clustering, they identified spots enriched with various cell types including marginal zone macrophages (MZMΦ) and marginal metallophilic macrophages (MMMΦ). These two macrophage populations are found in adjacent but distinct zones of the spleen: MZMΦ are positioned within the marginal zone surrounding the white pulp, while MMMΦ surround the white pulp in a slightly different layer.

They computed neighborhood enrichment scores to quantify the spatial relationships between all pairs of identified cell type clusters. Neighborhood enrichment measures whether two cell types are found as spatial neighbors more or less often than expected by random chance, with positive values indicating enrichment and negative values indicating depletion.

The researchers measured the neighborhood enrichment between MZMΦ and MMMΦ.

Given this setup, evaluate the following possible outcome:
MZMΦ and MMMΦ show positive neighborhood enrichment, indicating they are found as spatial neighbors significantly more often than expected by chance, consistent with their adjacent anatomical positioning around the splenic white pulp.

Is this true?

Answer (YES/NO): YES